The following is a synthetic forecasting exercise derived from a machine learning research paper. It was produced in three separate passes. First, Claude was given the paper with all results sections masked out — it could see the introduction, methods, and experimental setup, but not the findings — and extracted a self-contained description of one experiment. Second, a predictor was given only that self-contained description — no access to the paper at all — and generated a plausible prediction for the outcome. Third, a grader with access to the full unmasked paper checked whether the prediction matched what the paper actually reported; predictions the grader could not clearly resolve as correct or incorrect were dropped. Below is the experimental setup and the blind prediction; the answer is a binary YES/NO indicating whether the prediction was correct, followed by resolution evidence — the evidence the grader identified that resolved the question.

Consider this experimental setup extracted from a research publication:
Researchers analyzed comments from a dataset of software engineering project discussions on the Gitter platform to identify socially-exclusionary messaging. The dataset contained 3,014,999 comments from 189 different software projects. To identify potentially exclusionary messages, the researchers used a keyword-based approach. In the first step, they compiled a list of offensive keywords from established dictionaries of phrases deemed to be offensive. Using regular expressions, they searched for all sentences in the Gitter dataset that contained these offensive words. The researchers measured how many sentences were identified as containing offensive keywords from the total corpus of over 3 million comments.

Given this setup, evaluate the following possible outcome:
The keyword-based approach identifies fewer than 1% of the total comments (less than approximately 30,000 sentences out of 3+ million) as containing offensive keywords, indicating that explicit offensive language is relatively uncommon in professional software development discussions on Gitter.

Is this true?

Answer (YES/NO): YES